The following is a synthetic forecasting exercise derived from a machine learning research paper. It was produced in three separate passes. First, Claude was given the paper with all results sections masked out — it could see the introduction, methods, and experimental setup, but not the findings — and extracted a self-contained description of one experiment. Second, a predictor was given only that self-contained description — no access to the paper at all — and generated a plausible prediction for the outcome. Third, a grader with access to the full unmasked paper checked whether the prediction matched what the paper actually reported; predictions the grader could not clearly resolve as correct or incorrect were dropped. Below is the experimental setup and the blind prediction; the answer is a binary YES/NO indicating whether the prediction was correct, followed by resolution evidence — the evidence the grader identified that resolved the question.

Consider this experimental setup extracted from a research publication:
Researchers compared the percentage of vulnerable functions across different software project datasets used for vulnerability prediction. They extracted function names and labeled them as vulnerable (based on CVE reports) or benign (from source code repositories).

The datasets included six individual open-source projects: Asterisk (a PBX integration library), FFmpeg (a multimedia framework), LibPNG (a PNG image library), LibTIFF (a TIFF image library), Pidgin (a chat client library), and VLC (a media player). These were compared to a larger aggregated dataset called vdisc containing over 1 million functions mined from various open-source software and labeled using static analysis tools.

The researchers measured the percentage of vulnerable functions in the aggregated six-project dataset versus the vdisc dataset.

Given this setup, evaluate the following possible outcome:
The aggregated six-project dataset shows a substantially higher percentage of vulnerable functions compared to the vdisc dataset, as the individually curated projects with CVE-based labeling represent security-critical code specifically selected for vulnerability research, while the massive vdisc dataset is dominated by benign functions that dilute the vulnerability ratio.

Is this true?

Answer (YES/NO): NO